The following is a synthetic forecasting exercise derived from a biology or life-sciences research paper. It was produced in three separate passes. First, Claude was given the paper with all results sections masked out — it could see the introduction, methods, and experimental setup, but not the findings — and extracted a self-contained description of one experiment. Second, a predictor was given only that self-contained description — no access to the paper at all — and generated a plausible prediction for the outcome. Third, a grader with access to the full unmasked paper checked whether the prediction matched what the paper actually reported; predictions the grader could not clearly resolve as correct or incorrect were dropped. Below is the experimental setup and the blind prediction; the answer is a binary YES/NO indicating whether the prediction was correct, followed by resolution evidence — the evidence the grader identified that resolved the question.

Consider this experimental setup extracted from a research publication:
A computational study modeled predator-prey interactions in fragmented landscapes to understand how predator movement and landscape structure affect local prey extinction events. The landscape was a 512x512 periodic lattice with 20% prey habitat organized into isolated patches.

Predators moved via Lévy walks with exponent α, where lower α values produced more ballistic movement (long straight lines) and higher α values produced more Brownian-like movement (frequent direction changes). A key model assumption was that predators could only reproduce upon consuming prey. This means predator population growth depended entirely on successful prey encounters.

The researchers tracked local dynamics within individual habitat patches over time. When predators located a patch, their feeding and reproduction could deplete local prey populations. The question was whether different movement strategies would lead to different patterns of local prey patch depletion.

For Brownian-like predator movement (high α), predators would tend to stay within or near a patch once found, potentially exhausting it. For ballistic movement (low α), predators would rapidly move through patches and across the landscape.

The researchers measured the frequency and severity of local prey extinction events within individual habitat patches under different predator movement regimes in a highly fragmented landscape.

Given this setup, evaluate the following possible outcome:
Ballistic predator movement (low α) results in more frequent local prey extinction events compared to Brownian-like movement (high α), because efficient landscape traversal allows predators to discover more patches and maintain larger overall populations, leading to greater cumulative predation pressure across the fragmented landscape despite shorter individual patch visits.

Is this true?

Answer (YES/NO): NO